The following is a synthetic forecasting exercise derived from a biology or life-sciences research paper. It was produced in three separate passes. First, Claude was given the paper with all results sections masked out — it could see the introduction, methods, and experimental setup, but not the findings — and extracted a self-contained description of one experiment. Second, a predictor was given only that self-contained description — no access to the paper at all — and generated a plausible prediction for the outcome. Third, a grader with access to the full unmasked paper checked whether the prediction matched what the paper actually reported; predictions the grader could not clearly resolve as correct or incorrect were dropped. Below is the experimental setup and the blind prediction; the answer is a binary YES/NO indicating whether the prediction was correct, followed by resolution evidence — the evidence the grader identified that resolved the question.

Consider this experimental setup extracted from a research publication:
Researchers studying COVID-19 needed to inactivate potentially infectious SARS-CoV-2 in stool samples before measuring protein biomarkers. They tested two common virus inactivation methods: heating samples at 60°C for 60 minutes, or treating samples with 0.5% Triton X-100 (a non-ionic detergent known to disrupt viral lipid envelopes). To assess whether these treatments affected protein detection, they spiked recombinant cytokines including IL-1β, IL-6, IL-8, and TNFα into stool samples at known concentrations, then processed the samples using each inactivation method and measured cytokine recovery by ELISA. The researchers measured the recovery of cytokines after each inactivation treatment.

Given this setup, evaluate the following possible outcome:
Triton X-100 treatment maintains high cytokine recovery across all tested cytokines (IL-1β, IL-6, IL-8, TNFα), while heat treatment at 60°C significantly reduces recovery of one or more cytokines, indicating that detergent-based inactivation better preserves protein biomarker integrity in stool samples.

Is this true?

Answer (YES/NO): YES